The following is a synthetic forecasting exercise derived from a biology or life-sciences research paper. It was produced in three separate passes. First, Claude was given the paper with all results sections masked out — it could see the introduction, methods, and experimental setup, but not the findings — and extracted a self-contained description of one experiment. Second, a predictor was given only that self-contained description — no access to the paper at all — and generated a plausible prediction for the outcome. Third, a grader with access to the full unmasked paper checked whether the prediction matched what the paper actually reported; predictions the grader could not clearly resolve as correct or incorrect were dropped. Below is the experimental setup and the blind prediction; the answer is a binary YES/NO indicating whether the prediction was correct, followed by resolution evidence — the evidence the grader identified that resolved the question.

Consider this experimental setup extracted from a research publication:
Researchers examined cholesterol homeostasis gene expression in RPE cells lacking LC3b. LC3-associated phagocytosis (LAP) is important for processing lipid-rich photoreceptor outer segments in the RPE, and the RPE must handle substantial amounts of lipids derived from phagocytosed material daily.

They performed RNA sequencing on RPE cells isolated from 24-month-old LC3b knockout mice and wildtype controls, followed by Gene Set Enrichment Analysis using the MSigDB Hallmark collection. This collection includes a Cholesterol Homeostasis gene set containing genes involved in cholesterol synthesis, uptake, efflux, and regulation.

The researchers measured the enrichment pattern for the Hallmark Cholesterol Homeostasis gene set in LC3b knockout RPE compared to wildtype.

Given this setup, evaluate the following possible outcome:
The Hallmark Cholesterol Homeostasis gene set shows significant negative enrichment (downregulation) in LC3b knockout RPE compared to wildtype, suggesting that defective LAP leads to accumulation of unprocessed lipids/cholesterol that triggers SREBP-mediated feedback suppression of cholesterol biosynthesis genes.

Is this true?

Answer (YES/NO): NO